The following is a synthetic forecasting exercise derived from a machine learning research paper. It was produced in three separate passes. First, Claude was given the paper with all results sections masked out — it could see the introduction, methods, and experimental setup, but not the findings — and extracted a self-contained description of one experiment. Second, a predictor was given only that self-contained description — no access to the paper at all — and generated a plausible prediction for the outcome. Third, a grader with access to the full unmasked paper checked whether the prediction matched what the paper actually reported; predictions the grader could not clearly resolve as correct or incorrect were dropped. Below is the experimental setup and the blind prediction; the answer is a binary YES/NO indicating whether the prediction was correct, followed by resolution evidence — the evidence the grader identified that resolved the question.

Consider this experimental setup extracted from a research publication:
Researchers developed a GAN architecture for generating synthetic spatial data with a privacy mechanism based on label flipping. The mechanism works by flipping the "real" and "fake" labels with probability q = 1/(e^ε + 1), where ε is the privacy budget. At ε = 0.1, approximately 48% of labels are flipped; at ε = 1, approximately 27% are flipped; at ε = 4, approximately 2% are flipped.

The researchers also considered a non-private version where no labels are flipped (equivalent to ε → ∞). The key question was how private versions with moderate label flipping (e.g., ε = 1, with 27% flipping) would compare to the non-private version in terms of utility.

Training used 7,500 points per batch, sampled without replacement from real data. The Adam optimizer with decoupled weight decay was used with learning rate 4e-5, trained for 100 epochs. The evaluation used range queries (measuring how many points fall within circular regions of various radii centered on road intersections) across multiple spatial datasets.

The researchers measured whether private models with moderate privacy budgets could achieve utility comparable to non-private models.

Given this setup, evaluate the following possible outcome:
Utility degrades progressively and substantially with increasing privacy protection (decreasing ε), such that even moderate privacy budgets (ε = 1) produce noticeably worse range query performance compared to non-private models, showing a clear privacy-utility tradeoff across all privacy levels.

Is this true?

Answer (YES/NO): NO